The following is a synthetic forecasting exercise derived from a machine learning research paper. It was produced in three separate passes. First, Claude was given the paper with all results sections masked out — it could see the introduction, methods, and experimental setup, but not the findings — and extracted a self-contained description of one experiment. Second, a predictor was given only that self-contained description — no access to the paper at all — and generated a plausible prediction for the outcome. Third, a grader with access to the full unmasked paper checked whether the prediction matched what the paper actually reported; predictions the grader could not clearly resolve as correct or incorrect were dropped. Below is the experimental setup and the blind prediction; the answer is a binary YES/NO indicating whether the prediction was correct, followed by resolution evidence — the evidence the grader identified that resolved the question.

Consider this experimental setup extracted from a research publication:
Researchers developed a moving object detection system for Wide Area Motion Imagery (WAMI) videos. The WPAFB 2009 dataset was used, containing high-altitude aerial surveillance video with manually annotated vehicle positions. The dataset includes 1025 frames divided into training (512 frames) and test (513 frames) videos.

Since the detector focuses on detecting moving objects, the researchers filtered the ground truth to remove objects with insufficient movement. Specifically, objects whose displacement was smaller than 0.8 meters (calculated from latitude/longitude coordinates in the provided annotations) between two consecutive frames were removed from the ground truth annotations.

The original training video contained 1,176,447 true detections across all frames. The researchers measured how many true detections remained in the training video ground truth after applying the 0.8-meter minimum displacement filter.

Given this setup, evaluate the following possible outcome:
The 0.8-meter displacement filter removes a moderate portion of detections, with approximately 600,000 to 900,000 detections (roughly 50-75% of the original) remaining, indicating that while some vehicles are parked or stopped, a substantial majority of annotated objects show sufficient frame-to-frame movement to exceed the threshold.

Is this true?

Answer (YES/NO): NO